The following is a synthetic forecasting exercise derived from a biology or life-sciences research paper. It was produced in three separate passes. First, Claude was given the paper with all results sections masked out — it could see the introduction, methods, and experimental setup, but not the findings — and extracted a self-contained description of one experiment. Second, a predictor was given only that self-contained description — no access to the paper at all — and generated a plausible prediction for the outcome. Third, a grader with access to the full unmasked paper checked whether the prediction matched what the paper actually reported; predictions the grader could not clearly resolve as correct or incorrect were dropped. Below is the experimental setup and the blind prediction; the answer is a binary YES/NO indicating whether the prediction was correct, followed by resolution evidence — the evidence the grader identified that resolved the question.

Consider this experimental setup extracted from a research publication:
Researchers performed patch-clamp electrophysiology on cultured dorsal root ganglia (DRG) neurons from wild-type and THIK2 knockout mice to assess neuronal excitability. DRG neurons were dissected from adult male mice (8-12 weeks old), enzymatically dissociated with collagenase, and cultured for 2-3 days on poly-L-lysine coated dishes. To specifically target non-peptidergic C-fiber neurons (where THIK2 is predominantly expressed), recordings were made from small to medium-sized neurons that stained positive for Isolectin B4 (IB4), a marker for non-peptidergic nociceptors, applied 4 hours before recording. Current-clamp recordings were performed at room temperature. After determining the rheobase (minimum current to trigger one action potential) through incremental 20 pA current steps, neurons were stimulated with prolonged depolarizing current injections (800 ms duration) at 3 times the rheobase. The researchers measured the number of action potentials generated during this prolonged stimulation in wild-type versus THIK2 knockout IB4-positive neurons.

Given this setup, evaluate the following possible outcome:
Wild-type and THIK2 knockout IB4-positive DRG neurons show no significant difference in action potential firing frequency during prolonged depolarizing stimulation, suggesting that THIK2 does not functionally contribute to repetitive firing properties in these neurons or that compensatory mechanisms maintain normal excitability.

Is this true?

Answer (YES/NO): NO